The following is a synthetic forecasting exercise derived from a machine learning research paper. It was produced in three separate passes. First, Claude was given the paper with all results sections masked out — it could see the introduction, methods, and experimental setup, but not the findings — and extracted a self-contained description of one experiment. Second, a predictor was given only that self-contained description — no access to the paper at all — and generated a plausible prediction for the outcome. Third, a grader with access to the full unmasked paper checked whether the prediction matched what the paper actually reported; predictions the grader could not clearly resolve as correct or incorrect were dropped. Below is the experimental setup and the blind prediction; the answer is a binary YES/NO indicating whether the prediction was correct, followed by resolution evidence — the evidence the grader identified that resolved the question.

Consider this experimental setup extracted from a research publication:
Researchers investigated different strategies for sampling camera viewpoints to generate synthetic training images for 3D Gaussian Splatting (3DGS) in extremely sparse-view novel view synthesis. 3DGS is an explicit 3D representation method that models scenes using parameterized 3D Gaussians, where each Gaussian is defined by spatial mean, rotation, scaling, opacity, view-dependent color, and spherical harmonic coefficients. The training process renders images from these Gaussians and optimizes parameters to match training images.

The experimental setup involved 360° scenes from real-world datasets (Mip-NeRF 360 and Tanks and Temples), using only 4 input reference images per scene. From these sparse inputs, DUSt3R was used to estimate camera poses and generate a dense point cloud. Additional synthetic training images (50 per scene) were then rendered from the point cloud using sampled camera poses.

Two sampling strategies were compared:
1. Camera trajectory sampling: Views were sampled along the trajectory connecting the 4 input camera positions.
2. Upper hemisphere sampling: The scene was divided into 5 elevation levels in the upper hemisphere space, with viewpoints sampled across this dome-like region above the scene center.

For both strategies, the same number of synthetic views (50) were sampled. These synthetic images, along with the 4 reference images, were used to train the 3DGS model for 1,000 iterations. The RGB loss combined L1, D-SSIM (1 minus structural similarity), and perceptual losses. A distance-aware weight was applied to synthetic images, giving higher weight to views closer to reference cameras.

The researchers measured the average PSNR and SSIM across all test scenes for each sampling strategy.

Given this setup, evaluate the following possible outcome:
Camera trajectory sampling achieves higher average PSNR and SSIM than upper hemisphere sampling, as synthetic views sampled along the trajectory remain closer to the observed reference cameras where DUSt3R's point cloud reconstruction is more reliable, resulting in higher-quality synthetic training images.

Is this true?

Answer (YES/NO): NO